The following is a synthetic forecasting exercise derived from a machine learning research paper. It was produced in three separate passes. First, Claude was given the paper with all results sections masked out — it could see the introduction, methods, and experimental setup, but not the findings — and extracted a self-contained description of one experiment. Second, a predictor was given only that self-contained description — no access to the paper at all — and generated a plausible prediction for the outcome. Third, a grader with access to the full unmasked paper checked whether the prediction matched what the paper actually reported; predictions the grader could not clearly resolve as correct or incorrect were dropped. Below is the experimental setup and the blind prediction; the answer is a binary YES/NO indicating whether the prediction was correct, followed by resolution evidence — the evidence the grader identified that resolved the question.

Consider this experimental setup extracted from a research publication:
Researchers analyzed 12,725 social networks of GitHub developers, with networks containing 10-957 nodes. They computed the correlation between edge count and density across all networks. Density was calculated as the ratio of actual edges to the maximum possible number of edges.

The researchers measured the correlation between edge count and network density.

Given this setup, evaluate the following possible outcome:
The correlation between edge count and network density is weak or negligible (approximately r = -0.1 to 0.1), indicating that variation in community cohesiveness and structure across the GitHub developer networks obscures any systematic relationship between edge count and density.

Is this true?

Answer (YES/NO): NO